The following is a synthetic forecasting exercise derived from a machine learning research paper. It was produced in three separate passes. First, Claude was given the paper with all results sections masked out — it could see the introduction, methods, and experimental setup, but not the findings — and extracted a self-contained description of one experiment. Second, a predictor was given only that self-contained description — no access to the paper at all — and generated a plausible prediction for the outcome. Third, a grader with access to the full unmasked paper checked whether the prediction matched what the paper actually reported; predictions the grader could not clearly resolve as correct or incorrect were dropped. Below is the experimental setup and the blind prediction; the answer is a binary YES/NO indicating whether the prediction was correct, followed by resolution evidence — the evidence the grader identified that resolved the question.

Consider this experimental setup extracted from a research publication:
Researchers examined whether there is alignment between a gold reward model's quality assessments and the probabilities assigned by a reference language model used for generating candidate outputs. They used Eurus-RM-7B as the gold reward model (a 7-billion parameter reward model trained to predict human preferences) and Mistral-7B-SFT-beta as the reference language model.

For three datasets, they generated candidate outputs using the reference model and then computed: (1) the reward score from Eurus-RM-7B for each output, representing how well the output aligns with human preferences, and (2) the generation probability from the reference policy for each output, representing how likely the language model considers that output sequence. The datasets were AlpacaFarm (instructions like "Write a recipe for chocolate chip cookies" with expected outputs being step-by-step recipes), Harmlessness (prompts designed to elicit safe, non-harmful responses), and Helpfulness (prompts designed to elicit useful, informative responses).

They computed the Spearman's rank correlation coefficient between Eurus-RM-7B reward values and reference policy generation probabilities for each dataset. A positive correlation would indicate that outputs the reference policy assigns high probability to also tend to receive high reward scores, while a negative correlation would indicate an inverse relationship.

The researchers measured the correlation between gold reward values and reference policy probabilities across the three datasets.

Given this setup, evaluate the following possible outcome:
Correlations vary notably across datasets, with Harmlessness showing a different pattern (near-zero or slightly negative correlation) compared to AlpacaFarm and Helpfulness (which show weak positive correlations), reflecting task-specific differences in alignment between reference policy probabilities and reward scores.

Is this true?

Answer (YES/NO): NO